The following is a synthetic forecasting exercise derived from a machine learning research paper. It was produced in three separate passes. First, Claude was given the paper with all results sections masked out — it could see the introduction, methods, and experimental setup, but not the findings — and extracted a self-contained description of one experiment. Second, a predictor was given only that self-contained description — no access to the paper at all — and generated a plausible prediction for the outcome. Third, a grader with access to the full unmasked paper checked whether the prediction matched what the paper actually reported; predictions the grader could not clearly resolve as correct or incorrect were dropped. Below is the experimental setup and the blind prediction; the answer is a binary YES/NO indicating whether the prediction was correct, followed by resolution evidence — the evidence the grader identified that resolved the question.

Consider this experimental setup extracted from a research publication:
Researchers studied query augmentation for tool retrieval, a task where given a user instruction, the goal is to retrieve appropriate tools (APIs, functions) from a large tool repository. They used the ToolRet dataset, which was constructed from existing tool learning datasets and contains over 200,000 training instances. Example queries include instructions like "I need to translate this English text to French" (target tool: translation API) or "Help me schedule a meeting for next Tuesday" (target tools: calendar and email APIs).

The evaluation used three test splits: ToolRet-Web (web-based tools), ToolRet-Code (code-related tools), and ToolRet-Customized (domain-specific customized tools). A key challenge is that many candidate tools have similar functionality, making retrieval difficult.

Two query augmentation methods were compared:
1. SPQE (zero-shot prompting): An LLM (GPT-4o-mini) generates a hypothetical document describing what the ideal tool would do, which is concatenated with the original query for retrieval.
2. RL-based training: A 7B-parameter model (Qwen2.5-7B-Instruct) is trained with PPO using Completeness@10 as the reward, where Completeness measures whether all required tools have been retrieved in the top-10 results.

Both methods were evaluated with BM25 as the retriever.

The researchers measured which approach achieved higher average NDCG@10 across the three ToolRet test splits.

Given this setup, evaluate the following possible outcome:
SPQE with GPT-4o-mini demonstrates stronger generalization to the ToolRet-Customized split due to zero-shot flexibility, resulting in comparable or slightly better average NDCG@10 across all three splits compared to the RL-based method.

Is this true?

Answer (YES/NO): NO